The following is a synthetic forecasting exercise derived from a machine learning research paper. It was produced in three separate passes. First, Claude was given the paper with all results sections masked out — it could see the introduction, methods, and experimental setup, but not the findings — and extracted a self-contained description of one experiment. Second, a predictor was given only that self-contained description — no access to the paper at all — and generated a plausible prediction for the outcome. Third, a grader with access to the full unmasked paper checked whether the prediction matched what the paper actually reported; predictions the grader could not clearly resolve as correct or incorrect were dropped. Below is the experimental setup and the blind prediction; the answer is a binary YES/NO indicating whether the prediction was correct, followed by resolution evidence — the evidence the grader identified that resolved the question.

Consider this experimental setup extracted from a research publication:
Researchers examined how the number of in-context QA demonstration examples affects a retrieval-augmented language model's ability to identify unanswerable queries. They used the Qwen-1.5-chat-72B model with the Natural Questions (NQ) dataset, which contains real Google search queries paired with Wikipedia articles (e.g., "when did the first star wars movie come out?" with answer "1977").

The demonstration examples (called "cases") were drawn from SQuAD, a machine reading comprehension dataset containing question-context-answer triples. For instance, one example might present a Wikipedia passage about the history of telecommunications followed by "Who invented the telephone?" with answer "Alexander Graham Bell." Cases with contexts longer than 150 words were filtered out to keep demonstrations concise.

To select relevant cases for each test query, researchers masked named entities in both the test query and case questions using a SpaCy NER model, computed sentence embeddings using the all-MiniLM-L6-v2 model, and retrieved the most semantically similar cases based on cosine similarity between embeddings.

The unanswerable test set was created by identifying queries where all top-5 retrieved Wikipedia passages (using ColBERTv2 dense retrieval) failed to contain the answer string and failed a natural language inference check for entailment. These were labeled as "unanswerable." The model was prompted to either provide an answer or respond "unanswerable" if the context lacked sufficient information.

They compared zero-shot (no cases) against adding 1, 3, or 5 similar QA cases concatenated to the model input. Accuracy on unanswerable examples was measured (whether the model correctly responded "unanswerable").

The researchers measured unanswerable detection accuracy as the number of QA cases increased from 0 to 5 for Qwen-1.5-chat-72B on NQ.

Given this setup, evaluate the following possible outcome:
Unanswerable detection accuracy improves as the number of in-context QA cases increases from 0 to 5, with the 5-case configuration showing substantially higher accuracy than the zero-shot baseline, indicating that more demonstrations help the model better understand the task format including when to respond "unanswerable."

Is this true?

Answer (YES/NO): NO